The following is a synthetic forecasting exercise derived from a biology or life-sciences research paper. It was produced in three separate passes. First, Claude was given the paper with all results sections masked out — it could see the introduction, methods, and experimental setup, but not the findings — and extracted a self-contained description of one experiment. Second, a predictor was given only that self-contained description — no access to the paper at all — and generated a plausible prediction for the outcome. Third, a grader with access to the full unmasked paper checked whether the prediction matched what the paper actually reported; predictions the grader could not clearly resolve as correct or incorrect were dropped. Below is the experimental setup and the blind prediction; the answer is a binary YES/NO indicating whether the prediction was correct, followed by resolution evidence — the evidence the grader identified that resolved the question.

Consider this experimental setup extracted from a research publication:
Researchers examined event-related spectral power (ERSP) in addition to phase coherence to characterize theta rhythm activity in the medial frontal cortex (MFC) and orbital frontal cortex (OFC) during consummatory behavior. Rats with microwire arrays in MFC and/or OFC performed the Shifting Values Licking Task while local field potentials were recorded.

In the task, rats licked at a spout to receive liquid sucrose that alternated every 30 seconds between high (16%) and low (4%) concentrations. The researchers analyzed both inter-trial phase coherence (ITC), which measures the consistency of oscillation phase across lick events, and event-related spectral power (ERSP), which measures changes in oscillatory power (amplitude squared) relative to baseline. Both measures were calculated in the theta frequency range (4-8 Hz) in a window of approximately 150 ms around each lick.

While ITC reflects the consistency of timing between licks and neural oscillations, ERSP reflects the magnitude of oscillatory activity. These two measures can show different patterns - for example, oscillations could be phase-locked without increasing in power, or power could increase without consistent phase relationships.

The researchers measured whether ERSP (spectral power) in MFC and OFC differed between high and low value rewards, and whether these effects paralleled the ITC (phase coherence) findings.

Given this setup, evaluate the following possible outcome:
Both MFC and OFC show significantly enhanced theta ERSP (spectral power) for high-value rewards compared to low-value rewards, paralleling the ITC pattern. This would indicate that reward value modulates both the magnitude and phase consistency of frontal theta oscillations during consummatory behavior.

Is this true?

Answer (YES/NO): NO